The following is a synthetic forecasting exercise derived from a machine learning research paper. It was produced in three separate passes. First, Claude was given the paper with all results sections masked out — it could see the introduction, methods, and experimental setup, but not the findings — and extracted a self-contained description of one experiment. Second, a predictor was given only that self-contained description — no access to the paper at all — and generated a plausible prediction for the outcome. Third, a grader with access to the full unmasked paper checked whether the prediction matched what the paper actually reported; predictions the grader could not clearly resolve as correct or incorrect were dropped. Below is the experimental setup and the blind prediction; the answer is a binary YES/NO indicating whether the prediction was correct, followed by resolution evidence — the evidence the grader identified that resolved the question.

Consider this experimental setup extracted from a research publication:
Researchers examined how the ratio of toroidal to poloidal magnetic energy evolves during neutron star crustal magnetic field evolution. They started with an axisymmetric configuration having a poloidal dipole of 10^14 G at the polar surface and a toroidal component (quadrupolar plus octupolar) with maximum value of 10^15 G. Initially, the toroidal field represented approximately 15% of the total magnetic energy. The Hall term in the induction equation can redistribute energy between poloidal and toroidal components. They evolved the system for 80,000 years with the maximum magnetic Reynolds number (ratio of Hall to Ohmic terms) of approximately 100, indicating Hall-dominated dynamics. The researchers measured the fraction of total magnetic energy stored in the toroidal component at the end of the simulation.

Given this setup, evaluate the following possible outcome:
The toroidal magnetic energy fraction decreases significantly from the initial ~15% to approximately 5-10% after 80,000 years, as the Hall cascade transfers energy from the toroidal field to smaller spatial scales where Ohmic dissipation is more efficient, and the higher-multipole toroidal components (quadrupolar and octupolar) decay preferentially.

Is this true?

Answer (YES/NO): NO